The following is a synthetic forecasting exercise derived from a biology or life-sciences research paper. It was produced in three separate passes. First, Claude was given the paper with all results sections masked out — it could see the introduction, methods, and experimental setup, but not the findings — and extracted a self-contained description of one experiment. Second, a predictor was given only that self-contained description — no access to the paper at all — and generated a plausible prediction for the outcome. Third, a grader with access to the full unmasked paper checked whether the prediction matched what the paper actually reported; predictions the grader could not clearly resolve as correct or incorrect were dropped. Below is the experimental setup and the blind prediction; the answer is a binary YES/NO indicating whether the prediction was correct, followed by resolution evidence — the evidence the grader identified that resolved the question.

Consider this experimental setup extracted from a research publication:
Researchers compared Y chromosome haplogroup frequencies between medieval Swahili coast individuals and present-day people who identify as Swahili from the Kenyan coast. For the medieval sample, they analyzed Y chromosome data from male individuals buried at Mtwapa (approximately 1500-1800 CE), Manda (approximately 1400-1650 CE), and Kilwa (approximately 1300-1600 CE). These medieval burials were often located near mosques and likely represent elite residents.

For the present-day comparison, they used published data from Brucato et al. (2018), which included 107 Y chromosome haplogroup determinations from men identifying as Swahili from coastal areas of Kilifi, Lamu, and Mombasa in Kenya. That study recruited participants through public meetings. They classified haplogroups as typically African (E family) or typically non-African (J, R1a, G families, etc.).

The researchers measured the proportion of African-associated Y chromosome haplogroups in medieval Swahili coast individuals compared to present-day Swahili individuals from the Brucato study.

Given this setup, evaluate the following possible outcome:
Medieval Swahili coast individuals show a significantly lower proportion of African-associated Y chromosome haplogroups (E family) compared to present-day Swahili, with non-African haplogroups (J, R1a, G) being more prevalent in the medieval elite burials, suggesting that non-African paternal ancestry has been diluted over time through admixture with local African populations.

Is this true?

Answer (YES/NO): YES